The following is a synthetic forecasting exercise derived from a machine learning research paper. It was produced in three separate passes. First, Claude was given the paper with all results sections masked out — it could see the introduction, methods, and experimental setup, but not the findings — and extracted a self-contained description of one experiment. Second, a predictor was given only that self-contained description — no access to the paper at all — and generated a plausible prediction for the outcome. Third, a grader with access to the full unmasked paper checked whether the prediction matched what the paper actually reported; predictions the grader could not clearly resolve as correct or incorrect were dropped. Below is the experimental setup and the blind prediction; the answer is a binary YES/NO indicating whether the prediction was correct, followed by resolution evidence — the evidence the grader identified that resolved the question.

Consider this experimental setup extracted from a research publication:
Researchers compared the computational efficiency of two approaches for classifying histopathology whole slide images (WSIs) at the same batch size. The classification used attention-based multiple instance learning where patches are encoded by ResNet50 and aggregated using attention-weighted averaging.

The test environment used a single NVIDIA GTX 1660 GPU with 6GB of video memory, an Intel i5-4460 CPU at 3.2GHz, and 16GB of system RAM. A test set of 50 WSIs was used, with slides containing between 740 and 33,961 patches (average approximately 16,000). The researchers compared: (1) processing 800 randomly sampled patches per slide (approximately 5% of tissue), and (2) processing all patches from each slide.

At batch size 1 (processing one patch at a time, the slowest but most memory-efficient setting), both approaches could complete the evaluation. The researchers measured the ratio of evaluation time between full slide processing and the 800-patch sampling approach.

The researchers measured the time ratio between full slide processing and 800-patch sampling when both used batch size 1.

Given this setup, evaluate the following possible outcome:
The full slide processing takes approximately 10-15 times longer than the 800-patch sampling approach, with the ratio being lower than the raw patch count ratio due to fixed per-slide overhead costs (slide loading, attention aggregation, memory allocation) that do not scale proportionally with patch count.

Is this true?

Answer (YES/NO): NO